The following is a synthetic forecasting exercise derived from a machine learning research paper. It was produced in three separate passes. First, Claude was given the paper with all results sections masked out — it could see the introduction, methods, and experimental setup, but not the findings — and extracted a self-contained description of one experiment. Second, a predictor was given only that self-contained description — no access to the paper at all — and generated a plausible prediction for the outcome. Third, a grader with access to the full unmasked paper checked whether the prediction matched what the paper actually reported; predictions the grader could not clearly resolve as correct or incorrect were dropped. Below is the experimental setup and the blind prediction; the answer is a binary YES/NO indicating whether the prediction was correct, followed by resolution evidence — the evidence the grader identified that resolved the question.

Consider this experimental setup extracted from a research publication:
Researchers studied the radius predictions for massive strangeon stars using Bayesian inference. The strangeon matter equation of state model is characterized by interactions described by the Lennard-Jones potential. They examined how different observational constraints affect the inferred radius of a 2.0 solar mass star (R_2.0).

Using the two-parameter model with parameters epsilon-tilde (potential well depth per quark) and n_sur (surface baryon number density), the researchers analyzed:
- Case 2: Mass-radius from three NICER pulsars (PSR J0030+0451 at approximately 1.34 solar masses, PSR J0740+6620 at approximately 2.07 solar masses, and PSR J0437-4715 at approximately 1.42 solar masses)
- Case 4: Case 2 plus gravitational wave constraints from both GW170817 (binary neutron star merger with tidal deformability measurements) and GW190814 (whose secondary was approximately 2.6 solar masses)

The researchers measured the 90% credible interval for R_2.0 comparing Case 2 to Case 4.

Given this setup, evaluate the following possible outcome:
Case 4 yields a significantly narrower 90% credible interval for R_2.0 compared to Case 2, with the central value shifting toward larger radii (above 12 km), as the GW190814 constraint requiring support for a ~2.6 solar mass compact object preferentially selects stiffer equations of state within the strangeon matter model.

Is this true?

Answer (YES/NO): YES